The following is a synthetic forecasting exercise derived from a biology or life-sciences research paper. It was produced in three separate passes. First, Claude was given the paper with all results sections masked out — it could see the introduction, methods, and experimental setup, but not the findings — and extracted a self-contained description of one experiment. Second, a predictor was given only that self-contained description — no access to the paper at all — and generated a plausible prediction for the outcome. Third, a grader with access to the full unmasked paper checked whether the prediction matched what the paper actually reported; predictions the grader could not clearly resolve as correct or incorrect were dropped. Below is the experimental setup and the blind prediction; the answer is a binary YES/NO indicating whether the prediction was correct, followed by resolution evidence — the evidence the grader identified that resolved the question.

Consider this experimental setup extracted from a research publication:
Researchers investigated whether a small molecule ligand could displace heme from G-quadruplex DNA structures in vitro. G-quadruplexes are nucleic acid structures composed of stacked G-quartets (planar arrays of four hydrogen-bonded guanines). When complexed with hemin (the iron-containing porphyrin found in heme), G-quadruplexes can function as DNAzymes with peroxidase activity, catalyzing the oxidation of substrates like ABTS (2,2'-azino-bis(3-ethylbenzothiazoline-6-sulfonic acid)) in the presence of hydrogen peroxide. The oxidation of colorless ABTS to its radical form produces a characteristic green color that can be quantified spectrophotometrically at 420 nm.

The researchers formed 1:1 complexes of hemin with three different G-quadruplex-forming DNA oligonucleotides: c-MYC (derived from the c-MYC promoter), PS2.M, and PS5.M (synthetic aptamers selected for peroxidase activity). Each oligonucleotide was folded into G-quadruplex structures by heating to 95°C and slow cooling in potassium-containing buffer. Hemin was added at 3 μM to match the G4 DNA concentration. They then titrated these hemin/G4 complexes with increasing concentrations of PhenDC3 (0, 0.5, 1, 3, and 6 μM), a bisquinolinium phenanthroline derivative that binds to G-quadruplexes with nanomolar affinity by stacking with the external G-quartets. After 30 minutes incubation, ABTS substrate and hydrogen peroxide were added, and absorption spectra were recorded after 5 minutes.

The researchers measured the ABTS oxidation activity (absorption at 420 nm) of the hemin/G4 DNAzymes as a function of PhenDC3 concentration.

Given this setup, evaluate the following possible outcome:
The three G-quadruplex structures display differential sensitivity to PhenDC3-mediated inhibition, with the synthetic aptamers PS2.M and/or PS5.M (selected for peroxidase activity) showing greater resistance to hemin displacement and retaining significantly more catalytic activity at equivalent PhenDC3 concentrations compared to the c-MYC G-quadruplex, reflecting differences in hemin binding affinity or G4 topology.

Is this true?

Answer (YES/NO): YES